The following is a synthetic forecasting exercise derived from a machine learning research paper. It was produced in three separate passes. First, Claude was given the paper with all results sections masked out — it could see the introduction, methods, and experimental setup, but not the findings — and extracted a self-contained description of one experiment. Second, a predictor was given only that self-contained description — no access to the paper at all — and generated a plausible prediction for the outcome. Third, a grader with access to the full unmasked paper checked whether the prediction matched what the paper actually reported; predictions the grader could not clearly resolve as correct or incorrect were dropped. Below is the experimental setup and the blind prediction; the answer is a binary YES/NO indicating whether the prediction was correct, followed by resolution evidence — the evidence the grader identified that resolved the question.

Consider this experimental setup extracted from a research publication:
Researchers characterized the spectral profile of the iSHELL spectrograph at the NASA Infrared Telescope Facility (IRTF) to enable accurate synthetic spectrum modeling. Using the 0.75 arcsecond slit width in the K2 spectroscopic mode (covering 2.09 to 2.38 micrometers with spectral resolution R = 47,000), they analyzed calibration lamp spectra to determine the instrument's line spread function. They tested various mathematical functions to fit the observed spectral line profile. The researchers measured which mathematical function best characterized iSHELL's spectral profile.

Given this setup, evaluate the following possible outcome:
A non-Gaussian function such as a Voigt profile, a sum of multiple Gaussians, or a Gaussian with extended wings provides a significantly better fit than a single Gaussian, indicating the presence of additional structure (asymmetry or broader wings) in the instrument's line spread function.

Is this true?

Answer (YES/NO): YES